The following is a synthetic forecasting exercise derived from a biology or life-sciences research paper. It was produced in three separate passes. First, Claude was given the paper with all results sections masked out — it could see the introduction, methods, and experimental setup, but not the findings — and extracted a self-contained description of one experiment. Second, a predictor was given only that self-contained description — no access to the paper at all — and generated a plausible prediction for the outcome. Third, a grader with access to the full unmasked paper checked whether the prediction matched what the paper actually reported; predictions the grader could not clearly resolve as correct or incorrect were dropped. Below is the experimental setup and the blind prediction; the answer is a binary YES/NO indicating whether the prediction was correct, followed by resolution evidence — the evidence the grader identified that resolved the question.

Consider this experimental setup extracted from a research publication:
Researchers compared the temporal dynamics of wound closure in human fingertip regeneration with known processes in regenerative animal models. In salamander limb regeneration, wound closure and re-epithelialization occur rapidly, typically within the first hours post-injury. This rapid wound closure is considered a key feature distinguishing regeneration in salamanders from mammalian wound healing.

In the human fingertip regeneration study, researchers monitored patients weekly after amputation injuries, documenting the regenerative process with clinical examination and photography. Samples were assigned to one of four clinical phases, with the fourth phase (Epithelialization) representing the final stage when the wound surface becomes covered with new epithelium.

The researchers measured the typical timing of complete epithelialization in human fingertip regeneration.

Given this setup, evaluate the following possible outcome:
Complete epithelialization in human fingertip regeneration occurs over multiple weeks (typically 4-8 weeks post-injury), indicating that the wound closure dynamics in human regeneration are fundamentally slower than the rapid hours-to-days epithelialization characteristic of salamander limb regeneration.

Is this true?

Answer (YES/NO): YES